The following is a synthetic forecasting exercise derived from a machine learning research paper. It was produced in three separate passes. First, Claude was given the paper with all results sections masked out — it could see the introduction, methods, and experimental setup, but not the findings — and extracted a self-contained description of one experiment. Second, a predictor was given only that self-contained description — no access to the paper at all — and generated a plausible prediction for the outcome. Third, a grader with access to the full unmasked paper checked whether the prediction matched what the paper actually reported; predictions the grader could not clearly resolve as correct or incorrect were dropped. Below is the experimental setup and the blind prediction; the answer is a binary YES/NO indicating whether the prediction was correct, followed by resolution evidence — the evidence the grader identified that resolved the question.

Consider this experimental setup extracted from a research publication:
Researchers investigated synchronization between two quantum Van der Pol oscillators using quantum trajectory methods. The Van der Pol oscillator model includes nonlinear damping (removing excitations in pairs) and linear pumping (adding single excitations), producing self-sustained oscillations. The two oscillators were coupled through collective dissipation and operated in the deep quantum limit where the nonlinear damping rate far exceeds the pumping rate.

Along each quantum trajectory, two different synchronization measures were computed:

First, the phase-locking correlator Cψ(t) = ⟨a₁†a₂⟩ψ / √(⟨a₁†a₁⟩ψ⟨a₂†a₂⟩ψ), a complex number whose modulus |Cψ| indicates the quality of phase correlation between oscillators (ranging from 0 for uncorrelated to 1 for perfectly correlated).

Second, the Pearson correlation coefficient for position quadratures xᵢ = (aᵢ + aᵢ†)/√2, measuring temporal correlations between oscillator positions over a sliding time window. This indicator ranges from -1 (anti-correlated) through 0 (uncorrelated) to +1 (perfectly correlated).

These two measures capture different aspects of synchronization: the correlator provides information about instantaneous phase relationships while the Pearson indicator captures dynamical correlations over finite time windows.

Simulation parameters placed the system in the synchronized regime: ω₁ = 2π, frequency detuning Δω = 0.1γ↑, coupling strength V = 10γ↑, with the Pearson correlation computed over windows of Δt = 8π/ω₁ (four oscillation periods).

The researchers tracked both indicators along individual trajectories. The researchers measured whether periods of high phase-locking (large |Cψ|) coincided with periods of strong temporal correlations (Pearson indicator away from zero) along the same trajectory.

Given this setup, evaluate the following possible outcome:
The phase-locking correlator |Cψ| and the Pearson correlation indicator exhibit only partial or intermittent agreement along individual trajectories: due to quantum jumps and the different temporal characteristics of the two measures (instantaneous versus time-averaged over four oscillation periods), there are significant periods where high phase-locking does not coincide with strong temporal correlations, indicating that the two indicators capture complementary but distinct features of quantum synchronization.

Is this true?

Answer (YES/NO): YES